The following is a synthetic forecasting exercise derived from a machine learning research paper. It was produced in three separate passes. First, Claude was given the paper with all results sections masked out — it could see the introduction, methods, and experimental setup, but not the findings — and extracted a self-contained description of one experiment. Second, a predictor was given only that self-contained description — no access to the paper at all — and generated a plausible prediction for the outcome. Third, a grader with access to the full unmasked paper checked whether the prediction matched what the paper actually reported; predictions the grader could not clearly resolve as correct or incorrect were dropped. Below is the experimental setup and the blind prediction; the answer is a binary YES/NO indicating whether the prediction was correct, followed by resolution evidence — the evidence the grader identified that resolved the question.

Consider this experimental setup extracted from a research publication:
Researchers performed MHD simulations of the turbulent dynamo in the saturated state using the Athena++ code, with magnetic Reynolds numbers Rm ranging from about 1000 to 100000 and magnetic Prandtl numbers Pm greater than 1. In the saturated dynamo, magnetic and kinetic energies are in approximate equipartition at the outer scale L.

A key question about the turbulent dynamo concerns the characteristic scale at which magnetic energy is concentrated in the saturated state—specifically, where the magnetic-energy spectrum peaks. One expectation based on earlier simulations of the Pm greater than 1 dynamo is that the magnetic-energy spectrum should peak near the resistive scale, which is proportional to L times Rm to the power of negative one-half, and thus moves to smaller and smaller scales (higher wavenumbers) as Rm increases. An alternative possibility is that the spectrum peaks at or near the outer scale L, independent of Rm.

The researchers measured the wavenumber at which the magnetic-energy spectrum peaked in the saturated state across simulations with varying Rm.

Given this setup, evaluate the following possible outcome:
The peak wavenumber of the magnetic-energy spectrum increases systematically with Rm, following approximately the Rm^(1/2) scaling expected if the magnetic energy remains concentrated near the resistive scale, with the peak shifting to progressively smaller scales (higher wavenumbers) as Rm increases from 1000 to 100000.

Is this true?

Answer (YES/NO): NO